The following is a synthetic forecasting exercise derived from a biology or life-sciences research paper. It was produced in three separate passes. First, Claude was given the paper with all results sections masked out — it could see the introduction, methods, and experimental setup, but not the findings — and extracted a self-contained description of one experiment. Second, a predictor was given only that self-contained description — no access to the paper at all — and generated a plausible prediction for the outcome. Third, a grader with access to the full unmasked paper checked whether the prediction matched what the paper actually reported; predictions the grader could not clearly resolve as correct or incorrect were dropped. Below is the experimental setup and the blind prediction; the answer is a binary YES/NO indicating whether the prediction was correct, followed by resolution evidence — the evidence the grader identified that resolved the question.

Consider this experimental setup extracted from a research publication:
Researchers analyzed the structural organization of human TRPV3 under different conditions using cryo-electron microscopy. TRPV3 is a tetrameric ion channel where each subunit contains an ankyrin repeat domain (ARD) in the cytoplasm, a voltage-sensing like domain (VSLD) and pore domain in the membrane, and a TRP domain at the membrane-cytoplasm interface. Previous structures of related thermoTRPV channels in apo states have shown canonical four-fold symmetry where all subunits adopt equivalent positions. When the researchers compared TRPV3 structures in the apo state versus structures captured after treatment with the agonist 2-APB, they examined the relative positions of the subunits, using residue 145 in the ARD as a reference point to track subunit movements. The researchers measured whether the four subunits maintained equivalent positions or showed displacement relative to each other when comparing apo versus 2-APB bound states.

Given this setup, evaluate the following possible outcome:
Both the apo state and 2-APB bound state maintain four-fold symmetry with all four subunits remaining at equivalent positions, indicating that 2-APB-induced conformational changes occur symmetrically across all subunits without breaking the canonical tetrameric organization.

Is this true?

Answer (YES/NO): NO